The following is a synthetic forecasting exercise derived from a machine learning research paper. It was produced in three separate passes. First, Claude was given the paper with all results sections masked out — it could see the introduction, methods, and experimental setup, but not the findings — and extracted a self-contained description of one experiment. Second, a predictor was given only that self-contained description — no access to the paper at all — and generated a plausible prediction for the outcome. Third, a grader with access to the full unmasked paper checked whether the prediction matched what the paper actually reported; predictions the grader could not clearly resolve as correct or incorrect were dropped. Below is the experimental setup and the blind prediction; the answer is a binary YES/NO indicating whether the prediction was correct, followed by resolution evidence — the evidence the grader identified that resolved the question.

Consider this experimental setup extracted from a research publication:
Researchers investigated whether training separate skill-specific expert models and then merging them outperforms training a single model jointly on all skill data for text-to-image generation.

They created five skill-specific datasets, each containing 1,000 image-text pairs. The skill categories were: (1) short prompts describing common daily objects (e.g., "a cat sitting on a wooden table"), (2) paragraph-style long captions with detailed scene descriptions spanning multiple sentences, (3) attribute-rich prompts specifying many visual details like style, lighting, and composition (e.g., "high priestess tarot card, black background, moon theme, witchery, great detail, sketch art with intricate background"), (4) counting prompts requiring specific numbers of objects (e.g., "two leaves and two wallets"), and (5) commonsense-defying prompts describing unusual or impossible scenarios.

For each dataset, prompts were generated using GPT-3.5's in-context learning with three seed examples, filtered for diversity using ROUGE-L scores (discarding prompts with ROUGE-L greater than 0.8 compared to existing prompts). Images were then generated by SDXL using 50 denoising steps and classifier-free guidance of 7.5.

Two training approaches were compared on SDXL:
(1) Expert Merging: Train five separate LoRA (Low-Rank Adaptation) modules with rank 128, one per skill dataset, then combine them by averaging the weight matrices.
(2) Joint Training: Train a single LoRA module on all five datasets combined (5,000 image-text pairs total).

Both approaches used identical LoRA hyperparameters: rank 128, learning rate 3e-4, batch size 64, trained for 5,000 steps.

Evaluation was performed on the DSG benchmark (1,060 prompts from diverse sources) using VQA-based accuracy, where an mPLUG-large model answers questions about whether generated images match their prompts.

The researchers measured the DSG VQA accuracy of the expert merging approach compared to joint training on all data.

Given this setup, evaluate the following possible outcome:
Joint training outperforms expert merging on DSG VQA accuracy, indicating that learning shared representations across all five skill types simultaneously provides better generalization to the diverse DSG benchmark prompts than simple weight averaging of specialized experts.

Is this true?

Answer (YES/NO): NO